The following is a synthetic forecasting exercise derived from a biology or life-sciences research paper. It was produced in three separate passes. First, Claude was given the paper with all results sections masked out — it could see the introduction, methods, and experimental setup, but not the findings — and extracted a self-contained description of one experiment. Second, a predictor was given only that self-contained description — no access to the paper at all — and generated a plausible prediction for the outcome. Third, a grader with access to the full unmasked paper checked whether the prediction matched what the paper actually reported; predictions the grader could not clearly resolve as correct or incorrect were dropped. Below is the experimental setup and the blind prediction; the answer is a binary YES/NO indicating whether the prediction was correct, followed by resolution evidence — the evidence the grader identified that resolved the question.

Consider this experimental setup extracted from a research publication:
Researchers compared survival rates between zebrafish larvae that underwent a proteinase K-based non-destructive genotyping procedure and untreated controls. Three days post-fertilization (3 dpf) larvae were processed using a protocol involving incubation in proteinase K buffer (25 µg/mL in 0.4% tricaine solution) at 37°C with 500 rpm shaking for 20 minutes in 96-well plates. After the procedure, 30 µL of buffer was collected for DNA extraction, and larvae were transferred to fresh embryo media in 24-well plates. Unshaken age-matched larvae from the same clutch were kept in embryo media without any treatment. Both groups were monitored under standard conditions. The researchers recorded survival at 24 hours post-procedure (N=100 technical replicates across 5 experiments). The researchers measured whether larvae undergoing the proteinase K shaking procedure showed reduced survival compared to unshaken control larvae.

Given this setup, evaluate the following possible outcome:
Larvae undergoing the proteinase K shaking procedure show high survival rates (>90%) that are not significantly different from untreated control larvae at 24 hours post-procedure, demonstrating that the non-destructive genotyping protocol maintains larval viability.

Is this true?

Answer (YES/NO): NO